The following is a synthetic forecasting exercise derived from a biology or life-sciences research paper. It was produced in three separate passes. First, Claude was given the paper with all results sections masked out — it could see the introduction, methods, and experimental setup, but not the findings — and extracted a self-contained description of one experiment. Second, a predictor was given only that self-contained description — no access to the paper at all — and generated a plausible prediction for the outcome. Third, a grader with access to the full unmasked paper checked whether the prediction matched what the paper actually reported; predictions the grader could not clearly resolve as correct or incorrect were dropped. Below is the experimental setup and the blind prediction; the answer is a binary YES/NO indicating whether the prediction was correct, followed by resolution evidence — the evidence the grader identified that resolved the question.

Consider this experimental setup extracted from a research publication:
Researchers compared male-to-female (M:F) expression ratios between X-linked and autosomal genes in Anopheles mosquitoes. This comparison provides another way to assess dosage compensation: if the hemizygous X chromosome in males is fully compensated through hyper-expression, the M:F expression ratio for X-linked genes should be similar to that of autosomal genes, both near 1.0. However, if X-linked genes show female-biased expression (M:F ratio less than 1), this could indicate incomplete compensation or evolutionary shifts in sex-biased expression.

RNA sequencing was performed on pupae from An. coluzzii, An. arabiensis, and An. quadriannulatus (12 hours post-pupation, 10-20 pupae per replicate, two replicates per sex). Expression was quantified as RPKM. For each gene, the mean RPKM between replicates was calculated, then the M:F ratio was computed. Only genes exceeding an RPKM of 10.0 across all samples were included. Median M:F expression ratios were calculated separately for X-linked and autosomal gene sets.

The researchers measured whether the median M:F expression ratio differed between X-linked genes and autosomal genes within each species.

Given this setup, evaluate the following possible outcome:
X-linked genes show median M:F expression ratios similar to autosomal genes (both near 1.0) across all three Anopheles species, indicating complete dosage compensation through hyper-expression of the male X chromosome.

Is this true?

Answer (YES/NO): NO